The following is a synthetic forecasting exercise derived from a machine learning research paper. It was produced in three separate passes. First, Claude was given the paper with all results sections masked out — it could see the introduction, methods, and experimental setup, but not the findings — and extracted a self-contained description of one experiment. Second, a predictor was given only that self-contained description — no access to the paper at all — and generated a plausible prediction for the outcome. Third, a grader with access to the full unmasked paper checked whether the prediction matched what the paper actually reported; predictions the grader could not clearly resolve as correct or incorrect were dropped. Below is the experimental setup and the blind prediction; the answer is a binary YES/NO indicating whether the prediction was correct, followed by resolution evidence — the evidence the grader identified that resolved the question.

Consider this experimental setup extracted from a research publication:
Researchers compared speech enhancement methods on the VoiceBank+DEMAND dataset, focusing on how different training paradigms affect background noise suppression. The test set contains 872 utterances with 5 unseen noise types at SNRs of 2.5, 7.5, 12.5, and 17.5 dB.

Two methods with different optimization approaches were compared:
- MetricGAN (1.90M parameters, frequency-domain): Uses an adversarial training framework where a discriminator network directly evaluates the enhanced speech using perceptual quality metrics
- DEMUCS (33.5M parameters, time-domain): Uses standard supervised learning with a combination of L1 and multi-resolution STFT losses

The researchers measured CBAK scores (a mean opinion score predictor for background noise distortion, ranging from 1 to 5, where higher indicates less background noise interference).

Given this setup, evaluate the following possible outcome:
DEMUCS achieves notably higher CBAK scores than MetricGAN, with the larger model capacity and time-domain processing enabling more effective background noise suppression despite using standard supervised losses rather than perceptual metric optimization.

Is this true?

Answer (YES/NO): YES